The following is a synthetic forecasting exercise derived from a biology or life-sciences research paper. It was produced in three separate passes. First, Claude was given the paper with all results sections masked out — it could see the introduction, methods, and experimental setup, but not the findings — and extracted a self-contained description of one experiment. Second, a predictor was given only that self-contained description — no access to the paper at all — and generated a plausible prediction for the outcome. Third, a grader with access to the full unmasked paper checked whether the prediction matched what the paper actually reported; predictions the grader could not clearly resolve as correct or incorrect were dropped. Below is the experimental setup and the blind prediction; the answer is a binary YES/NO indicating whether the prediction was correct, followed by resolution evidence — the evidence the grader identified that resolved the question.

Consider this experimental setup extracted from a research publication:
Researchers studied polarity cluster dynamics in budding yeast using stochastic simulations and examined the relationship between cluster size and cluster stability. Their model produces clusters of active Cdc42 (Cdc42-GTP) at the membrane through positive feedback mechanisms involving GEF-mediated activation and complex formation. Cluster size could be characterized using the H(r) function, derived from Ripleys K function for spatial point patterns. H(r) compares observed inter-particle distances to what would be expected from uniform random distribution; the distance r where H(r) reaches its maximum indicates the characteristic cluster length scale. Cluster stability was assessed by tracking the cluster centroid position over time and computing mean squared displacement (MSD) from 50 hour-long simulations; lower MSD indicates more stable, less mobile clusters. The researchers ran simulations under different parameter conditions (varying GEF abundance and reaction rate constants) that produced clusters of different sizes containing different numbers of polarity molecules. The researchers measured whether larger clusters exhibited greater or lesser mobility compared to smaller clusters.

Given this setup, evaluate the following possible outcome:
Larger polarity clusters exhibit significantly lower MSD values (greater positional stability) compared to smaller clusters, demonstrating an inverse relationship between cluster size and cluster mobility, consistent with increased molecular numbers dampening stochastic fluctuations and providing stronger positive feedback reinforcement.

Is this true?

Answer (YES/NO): NO